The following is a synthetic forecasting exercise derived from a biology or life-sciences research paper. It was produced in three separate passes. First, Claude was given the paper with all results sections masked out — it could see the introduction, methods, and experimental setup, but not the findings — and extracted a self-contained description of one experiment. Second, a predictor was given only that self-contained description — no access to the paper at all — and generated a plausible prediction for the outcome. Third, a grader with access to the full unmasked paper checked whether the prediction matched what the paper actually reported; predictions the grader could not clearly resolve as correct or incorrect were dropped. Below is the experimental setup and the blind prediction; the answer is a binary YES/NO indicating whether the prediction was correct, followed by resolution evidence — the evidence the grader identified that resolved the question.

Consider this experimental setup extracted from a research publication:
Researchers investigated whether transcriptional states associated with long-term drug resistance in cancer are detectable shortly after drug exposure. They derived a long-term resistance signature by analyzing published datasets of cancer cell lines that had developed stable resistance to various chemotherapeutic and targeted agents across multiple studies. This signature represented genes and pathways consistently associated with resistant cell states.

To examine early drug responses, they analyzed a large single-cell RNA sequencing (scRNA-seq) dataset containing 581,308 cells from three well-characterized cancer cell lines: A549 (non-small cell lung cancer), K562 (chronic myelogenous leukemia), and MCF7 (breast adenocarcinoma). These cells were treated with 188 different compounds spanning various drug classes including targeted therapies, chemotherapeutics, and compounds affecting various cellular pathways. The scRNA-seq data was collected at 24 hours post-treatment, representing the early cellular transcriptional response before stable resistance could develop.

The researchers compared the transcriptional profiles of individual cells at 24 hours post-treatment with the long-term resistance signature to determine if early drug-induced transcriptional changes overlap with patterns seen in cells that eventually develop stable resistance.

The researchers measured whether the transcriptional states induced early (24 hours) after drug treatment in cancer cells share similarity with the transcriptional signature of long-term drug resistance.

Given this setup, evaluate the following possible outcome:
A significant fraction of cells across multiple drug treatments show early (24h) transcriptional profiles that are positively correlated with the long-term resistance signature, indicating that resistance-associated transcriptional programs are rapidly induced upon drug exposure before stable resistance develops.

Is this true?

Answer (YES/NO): YES